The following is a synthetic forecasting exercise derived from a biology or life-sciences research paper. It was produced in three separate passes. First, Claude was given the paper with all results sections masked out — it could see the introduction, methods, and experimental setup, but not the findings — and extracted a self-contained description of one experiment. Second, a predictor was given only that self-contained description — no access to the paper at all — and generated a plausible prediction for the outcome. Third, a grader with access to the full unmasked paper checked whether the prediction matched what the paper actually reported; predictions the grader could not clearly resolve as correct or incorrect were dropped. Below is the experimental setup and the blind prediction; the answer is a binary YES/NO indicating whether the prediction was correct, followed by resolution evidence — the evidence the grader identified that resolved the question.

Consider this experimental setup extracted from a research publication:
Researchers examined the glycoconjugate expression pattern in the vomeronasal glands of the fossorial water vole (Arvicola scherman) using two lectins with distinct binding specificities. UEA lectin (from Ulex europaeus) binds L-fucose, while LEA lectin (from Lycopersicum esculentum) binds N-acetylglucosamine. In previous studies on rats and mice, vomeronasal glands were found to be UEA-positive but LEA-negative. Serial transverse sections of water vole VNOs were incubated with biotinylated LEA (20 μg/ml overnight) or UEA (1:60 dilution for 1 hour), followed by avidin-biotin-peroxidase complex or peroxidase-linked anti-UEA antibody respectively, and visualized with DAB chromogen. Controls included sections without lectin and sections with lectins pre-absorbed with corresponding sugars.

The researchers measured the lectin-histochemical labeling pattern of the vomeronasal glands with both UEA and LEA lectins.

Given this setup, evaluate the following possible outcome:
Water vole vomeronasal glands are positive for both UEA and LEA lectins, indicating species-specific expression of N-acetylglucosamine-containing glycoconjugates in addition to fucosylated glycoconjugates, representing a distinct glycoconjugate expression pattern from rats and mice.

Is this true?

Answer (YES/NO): YES